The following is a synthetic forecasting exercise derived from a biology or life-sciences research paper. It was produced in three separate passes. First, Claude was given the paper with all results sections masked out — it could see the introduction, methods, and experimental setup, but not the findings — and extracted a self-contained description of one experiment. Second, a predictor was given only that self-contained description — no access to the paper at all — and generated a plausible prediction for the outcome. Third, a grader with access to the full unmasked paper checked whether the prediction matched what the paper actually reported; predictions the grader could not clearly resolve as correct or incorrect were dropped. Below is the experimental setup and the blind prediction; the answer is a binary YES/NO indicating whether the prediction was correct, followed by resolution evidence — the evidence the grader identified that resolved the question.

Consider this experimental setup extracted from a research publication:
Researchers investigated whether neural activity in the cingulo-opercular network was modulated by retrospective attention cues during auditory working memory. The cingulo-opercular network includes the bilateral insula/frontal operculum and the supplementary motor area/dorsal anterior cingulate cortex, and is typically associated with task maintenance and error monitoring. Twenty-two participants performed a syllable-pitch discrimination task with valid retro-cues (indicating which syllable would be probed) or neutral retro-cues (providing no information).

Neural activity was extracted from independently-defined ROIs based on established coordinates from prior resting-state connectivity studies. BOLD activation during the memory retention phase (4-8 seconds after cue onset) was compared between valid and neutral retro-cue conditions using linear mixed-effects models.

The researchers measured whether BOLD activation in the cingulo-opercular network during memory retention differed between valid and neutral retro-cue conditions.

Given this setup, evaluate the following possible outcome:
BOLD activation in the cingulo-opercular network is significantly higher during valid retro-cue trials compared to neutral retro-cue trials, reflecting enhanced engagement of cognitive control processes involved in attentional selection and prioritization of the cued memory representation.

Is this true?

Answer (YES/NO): YES